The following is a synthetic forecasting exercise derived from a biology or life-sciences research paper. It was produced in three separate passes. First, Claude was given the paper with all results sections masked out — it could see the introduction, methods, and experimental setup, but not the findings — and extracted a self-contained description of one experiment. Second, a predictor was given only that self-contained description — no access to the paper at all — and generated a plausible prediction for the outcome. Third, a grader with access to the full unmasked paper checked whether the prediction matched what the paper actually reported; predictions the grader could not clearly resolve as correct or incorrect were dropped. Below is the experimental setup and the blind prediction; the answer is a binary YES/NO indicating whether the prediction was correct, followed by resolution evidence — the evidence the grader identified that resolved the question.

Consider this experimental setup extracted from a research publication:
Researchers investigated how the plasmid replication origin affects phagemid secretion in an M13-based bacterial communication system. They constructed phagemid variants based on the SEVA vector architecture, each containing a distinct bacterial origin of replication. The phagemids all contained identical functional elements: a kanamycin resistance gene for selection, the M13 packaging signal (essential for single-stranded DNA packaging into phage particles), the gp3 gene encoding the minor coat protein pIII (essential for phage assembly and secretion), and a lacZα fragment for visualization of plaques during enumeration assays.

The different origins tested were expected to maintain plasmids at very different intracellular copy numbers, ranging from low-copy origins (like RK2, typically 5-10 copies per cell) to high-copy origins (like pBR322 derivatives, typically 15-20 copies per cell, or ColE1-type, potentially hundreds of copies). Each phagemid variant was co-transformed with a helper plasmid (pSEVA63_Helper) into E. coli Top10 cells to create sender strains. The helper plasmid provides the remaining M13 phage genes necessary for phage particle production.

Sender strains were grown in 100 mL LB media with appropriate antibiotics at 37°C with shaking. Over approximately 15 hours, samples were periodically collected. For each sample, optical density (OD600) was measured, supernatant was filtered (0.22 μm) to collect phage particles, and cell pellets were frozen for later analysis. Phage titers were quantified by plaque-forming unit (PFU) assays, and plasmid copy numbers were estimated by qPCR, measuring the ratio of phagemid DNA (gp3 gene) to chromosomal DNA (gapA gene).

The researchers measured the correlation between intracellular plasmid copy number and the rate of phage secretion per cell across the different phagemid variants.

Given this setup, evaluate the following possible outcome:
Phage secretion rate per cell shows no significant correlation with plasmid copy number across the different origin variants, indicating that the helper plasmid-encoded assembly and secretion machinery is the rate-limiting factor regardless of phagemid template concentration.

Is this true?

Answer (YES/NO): NO